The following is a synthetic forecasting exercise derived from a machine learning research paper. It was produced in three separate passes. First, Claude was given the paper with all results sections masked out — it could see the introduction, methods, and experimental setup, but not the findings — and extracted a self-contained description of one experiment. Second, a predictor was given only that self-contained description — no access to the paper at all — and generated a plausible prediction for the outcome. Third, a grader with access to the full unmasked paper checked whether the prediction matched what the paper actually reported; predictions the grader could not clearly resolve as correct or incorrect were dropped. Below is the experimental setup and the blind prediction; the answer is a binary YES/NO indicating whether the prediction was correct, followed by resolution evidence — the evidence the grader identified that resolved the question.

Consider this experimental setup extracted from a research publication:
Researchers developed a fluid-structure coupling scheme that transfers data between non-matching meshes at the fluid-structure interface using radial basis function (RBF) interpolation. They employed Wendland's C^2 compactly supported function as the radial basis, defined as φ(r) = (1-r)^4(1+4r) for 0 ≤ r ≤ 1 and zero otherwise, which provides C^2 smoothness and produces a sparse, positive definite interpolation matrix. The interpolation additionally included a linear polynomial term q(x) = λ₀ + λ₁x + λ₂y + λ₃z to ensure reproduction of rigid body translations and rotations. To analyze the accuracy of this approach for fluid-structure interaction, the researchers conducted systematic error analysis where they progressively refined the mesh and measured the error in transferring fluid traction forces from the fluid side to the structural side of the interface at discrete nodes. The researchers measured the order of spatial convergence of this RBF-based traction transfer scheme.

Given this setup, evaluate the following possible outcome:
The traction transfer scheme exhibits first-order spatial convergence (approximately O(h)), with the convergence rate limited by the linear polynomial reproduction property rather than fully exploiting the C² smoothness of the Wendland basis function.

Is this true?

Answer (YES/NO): NO